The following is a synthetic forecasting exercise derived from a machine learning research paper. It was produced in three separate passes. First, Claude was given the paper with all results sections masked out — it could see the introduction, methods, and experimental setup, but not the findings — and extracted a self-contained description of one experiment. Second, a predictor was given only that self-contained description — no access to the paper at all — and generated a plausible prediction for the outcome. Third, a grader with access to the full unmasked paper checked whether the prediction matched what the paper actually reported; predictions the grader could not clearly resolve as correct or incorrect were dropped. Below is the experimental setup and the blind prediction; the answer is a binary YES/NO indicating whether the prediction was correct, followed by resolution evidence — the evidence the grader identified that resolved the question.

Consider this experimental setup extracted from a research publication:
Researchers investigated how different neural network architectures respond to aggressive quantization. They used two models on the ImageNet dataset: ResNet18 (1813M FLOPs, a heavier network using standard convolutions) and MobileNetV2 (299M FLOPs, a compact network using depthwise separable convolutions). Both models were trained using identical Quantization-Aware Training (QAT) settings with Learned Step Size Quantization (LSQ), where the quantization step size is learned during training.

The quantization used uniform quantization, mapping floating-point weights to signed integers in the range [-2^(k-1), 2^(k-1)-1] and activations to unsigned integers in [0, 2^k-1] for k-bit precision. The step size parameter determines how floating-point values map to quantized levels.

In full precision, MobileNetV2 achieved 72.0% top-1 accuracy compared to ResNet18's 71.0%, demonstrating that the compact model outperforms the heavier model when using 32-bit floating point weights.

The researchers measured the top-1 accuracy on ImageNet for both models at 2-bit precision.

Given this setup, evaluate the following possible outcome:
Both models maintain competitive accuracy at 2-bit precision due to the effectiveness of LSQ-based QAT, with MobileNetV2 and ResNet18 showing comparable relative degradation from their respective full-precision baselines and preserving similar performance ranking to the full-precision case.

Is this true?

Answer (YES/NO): NO